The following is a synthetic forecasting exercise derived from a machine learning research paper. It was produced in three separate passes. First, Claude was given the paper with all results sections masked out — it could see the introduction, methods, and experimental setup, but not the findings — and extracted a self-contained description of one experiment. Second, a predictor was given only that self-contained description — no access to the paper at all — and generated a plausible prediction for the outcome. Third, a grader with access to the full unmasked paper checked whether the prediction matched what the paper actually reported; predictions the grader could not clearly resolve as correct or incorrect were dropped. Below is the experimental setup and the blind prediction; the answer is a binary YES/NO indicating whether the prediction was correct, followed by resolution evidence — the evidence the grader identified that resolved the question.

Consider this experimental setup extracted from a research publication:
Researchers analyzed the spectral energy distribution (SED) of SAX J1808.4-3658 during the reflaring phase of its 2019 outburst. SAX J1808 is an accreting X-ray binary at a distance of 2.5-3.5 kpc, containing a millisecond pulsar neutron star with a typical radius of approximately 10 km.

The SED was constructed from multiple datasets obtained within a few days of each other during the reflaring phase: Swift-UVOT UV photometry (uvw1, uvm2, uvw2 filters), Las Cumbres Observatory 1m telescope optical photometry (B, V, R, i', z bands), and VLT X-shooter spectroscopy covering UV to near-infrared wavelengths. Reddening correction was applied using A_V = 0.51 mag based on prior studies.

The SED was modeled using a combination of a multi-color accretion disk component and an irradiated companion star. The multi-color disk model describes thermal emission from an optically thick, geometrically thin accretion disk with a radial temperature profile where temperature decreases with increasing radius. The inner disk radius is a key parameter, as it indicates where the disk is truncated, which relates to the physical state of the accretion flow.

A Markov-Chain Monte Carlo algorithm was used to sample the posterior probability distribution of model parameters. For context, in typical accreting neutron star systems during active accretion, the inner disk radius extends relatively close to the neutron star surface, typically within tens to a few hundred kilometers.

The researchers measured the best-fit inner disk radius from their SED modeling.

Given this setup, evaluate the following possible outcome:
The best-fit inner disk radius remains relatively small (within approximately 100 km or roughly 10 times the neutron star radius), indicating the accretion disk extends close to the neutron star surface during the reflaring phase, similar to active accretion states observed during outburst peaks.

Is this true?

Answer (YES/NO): NO